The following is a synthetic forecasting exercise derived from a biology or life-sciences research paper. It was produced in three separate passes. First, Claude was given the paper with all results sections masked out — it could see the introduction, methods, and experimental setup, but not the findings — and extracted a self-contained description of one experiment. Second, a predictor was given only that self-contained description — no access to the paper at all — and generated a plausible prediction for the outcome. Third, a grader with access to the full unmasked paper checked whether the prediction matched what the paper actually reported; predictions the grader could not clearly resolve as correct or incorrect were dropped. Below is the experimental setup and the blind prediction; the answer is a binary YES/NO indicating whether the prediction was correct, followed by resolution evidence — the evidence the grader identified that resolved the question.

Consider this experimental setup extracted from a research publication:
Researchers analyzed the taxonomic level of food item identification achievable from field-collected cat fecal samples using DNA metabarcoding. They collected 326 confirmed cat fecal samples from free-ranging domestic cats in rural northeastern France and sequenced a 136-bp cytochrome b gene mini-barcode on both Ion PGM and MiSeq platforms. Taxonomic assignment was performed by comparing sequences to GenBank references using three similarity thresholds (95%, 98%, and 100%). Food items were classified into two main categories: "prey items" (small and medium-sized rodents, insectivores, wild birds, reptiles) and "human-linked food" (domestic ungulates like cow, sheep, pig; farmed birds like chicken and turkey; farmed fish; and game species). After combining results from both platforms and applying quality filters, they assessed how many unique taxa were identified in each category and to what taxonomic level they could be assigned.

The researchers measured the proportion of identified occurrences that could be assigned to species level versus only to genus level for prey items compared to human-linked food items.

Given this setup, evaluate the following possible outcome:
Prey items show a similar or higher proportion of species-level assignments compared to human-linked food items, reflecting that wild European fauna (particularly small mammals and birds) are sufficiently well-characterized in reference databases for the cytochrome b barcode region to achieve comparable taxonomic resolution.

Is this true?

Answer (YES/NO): YES